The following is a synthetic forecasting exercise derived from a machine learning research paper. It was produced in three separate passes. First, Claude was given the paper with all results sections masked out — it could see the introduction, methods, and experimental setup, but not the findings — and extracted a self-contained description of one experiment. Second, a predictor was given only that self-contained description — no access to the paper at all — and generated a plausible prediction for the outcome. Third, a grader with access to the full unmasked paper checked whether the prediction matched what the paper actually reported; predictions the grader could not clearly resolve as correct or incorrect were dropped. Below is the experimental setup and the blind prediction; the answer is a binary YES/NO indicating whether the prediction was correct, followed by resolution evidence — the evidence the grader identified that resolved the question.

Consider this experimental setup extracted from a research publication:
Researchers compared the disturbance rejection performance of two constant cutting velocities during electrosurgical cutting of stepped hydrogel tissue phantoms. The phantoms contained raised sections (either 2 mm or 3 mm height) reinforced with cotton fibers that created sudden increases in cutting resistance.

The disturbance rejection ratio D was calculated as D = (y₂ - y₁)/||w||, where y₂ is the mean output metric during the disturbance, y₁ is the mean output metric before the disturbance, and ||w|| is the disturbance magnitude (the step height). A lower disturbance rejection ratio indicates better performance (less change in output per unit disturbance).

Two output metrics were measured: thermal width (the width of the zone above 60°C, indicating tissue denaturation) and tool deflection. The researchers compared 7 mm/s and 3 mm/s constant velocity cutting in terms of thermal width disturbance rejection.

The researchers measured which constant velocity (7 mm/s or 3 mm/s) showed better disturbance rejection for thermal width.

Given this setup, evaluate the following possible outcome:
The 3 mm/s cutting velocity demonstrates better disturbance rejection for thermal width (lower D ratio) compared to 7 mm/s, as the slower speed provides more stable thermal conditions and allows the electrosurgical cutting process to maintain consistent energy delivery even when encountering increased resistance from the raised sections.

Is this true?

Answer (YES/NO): NO